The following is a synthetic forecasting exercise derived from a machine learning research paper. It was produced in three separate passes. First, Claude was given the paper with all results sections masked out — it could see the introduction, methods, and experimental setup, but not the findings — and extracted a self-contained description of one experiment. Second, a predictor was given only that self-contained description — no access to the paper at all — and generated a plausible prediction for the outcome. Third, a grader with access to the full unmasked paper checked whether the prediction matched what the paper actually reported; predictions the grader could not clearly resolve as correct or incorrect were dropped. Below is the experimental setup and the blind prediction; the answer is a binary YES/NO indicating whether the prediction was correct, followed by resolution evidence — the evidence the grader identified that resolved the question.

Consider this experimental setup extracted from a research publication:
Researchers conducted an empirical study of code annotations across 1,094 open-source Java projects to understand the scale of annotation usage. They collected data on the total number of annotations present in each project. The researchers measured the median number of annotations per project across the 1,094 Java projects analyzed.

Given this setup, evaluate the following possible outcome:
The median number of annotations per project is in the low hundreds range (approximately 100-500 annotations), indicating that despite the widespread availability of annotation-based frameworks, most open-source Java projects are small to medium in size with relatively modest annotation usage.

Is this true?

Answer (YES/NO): NO